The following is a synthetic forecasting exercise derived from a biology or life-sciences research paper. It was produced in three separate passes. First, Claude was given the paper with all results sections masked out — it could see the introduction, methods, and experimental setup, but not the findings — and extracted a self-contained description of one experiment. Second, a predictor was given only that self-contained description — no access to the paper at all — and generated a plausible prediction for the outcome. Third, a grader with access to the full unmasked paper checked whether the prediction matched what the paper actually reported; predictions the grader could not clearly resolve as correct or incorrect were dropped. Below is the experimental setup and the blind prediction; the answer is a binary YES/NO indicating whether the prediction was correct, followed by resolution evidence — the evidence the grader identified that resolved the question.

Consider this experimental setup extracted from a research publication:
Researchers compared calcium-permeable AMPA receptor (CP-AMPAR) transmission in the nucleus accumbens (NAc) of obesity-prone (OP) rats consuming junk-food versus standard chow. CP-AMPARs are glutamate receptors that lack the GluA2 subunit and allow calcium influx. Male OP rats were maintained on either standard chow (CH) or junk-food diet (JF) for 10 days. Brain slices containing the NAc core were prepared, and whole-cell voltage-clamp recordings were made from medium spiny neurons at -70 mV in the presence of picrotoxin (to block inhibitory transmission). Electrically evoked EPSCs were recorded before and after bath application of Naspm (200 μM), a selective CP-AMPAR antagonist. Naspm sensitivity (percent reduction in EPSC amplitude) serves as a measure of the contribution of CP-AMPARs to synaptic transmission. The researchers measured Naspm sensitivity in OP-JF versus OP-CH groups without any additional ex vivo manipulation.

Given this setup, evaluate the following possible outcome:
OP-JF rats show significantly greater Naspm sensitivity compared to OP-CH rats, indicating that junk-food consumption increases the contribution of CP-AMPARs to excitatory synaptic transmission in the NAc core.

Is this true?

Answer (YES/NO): NO